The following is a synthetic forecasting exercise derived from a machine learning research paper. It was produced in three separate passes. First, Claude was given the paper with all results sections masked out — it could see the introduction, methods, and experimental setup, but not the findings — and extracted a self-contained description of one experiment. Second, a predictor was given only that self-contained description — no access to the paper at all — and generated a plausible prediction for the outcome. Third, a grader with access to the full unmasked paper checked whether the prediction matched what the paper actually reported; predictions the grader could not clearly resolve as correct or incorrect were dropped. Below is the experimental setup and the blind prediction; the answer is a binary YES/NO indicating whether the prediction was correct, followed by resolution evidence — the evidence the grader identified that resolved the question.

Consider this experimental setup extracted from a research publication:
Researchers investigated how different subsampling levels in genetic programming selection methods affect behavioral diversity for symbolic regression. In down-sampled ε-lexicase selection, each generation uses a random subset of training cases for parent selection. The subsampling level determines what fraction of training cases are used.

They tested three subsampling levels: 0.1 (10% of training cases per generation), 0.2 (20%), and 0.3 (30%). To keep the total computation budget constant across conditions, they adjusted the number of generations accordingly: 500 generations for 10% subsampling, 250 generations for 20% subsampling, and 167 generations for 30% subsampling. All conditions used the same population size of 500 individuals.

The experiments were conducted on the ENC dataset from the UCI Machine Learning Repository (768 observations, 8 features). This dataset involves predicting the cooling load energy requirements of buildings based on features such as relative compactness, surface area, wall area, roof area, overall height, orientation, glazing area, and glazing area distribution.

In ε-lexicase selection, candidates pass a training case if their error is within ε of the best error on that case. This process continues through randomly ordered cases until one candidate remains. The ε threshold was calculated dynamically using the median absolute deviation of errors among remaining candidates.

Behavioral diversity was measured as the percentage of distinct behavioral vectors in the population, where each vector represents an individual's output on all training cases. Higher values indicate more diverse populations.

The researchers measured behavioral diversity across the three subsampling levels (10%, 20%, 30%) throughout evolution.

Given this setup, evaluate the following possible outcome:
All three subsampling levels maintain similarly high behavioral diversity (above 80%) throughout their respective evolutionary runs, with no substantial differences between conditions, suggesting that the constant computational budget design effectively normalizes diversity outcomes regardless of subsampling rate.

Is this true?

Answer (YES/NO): NO